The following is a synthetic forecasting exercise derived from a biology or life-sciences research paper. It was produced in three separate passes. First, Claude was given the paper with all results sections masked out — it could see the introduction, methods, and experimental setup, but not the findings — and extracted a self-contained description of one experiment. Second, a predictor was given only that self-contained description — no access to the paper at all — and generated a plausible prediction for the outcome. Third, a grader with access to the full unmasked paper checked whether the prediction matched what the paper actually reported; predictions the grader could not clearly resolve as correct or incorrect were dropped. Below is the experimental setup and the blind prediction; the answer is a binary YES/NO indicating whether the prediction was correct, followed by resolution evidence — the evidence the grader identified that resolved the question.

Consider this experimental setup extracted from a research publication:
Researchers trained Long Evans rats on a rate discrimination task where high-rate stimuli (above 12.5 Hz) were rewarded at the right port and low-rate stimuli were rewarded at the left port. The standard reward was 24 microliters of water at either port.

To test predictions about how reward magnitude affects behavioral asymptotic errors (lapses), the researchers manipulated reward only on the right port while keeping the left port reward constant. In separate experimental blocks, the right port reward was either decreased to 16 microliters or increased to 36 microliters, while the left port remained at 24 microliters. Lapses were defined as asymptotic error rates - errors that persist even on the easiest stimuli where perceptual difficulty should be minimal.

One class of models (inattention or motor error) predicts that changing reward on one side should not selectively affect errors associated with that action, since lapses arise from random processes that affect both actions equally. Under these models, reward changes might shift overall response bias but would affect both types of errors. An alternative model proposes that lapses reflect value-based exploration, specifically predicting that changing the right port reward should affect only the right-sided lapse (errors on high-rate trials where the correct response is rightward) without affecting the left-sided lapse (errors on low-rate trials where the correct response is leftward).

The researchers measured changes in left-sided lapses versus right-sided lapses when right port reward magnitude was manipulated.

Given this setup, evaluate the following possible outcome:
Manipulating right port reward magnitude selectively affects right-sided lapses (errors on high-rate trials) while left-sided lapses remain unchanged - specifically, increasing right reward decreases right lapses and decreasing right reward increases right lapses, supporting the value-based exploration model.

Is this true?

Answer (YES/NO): YES